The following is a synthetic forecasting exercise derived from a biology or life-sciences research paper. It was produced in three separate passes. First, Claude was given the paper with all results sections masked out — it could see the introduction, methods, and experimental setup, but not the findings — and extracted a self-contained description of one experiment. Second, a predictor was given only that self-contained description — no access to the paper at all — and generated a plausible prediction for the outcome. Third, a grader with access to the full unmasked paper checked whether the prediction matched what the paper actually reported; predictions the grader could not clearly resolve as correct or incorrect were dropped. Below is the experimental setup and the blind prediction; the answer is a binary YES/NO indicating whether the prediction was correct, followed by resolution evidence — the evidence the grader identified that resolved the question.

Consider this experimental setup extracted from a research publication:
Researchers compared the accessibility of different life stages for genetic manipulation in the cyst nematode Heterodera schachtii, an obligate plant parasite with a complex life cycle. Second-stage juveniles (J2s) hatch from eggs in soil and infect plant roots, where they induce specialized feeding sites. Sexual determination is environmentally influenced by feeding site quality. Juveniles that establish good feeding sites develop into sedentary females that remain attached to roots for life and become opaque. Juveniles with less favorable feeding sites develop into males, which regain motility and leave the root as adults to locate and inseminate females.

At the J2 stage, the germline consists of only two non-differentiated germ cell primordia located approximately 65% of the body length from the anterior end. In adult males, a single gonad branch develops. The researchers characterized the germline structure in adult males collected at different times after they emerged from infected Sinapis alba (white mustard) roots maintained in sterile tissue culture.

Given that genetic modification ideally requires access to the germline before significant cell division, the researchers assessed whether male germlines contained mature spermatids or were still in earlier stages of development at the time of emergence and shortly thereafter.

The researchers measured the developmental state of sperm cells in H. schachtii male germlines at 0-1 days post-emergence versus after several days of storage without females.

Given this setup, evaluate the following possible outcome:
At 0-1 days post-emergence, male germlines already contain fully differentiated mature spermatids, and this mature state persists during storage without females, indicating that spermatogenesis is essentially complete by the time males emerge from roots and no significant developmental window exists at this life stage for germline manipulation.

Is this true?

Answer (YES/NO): YES